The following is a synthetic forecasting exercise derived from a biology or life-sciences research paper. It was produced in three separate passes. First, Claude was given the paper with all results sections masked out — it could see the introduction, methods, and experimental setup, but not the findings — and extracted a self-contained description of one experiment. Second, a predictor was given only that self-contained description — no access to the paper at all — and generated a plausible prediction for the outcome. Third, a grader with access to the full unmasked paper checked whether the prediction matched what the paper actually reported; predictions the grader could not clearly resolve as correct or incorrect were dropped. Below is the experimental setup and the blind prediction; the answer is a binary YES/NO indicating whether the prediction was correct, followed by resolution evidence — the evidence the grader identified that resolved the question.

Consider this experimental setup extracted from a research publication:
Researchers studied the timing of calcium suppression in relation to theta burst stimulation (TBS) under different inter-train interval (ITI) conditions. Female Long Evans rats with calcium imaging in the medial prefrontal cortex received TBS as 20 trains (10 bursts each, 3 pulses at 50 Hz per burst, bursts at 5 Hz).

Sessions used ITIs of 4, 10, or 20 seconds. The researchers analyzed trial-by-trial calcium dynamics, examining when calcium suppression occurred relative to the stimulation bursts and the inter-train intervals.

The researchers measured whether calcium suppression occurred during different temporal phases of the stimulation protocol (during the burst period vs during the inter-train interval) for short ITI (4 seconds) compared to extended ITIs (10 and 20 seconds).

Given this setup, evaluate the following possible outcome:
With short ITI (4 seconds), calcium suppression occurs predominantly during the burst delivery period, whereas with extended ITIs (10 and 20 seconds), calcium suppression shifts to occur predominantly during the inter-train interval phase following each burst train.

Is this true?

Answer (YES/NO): YES